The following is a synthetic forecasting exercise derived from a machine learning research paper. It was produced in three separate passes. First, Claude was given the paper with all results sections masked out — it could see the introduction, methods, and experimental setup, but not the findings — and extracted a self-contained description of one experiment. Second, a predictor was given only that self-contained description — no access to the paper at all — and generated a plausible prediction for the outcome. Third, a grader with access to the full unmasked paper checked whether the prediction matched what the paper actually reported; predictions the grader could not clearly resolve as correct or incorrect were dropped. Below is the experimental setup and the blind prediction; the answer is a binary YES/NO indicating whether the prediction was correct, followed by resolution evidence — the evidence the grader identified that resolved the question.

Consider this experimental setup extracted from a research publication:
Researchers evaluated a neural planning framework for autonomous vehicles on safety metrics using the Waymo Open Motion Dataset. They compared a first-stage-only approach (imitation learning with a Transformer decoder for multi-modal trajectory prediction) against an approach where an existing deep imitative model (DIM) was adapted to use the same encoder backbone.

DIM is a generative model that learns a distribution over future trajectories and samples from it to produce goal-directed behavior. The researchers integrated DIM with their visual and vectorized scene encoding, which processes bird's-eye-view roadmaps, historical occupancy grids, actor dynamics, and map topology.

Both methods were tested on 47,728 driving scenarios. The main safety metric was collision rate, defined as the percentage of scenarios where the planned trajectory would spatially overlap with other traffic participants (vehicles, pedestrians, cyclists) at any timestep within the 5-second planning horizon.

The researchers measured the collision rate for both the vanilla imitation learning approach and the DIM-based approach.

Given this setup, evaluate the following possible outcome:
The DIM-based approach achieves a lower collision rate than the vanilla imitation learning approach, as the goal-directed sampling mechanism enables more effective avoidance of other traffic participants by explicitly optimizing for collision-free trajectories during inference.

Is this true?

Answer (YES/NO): NO